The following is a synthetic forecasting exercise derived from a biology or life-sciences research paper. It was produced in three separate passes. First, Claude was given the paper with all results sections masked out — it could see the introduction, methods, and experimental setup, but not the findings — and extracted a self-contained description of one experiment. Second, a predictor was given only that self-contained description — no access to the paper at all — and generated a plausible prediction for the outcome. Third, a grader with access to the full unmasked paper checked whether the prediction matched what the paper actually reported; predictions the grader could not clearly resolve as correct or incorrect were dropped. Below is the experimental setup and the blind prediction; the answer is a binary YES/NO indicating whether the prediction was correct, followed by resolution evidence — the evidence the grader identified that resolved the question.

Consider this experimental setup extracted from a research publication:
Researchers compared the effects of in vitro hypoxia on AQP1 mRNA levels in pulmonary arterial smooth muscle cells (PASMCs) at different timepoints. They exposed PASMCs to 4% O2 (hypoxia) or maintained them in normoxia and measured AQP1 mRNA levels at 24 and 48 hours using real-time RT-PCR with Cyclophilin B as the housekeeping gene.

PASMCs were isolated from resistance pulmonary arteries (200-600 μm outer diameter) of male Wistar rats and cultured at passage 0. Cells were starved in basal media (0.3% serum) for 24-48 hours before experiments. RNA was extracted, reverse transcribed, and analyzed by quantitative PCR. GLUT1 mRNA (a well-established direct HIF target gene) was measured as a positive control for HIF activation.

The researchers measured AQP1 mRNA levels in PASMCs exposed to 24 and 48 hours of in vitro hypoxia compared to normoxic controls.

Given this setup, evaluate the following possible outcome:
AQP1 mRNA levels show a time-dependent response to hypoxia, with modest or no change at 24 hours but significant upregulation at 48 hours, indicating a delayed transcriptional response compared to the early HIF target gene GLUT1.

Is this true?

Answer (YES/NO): NO